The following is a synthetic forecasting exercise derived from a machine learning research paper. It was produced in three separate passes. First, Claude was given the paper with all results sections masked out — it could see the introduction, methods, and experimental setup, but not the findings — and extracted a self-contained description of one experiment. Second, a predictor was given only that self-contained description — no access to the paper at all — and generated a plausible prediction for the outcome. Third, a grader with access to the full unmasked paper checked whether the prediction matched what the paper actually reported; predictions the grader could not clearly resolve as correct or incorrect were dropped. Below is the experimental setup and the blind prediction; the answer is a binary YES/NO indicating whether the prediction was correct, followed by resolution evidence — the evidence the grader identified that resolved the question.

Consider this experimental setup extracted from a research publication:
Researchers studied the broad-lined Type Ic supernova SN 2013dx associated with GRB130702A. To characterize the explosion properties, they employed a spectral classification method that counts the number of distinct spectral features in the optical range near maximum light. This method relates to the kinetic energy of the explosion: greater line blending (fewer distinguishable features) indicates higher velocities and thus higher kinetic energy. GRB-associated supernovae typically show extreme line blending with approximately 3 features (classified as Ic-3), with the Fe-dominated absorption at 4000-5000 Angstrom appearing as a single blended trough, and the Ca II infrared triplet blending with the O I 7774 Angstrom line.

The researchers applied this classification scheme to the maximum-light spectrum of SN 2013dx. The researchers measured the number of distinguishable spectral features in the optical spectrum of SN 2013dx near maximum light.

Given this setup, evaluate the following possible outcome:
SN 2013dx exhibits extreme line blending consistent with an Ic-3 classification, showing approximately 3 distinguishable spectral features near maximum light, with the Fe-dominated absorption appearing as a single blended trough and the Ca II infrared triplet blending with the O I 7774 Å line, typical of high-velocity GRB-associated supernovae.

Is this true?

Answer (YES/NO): NO